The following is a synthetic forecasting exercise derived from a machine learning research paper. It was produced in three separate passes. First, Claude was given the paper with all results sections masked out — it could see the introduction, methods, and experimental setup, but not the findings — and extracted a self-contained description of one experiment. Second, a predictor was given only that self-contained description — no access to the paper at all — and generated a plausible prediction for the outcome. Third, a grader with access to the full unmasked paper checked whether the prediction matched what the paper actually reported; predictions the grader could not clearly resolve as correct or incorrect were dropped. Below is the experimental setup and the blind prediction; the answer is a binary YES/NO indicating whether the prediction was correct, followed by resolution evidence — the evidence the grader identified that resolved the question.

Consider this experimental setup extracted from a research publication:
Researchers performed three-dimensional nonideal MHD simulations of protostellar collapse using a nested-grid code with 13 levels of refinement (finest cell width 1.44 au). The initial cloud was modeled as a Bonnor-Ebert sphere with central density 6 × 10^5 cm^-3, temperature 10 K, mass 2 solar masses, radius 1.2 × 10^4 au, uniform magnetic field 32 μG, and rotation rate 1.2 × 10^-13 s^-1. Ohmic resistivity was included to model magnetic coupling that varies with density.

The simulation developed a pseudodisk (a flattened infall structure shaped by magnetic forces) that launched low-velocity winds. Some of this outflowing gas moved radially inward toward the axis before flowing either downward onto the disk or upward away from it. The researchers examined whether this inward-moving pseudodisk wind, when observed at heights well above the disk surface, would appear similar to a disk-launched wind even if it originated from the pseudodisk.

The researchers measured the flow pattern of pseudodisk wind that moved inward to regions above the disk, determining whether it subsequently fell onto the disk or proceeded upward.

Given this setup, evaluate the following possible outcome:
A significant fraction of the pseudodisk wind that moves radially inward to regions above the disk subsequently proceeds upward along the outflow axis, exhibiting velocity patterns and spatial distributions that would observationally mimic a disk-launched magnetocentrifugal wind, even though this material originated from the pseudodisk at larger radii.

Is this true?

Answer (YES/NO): YES